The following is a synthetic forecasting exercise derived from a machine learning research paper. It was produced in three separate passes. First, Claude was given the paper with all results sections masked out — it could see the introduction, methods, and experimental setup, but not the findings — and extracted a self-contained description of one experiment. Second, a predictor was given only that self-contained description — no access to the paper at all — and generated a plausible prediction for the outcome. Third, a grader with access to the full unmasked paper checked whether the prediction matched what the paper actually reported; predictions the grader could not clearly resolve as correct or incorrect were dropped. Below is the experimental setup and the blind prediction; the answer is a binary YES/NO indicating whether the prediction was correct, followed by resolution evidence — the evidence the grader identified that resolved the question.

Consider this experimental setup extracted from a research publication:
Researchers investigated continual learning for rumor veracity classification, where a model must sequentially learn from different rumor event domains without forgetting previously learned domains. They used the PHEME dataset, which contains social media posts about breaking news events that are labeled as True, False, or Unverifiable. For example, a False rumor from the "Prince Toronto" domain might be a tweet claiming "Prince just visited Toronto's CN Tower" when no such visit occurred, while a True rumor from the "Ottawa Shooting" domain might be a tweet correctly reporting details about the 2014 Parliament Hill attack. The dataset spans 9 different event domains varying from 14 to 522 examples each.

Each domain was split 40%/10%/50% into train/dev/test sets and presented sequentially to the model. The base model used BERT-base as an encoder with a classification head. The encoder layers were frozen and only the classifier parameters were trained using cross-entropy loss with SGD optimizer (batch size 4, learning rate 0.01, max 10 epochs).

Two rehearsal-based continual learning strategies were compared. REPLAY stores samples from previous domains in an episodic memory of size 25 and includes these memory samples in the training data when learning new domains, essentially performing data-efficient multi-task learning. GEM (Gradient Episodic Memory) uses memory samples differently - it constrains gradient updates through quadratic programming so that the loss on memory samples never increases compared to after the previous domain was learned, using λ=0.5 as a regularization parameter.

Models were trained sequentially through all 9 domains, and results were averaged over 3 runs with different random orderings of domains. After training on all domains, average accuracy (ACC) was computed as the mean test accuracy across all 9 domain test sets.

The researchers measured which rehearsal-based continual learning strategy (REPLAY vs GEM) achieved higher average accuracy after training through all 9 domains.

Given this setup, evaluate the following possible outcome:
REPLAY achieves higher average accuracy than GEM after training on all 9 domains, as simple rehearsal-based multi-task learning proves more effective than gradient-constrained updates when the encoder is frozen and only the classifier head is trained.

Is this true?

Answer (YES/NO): YES